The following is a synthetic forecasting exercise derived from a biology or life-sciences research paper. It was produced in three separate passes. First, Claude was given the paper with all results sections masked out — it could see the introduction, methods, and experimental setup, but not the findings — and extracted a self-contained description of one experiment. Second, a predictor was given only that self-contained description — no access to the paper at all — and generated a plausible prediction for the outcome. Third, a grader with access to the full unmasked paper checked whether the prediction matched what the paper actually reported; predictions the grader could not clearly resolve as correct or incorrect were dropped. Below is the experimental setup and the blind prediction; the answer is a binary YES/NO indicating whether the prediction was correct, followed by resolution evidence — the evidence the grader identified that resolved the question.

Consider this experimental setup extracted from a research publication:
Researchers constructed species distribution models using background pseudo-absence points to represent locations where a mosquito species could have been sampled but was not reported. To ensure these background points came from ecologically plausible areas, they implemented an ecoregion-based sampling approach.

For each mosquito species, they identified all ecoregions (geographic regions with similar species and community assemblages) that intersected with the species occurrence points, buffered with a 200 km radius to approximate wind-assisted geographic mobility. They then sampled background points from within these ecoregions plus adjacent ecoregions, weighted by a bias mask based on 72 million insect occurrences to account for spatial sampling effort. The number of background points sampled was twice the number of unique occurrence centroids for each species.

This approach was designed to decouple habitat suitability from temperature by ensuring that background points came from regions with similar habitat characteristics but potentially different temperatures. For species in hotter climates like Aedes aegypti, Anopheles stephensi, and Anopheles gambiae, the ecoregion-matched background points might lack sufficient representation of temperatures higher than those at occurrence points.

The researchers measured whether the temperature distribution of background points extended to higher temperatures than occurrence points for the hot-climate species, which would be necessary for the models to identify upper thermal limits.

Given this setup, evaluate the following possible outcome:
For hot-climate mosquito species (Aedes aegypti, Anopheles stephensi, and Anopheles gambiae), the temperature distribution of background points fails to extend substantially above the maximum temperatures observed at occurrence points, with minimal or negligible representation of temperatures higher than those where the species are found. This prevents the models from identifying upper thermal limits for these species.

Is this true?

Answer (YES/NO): YES